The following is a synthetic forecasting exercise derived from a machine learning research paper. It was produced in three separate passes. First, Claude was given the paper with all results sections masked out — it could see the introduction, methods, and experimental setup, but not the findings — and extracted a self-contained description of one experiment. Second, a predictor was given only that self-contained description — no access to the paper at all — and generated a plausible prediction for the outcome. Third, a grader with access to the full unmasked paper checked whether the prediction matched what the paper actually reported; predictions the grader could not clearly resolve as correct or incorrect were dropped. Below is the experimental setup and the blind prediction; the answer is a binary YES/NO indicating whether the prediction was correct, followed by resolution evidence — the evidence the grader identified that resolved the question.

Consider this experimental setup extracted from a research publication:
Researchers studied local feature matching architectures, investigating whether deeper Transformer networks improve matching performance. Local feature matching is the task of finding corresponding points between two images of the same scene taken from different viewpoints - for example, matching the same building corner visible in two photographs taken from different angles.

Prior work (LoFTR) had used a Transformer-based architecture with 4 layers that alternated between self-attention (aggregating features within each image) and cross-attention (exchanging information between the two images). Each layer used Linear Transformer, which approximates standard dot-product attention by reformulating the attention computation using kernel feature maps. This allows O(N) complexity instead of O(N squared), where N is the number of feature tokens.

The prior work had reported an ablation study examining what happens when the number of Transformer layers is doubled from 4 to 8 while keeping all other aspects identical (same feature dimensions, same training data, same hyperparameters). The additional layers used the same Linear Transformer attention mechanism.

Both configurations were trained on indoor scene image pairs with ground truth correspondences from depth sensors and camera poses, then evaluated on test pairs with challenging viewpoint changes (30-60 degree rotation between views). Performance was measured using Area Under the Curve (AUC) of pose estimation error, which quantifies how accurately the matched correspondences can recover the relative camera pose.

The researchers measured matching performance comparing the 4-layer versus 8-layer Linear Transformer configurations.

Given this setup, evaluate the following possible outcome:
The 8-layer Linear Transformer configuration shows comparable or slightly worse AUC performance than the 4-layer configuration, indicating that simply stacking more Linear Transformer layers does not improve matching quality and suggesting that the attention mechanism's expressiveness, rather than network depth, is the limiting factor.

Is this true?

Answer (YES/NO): YES